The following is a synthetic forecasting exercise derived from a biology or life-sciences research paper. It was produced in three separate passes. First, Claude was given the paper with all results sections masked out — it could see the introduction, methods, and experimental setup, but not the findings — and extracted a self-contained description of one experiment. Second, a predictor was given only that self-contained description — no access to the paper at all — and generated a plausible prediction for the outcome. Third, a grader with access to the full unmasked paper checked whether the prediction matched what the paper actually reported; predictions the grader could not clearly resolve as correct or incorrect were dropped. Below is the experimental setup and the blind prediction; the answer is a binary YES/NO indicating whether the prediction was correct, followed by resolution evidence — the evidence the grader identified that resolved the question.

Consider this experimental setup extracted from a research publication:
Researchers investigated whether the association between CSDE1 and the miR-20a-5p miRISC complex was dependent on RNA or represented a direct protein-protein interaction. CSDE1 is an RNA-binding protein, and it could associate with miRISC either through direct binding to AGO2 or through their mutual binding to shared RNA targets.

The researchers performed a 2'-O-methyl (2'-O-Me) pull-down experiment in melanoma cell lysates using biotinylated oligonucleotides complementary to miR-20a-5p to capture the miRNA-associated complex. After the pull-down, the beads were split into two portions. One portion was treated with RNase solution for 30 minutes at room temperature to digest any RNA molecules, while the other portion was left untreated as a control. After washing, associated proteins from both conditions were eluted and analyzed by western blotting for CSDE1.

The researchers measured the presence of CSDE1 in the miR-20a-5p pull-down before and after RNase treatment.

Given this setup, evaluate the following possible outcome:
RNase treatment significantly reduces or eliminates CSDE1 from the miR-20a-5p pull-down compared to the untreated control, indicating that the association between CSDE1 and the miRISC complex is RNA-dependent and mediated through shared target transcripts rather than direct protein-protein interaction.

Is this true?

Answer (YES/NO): YES